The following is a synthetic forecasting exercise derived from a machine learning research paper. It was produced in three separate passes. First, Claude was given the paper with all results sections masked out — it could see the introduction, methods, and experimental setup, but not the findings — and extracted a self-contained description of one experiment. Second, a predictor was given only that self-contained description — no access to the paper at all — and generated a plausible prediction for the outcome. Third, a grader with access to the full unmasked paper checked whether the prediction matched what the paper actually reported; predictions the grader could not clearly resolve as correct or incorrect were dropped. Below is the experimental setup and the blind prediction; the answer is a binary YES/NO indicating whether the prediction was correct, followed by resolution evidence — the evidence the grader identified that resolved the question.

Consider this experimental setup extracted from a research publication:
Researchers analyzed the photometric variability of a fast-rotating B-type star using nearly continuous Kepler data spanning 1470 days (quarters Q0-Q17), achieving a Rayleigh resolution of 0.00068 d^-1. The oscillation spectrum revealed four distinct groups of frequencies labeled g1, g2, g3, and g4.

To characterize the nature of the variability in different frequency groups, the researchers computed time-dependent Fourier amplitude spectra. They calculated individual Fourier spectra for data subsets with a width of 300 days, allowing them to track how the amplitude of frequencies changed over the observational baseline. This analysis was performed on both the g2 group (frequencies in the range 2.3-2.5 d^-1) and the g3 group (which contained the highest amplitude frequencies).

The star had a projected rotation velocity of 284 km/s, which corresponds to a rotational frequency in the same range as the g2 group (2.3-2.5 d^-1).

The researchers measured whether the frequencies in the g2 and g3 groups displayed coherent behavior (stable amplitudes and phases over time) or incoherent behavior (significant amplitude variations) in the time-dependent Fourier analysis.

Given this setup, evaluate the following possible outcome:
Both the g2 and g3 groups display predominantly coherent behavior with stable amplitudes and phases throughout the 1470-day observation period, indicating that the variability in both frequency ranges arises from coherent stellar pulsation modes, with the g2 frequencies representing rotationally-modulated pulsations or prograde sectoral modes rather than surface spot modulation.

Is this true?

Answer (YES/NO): NO